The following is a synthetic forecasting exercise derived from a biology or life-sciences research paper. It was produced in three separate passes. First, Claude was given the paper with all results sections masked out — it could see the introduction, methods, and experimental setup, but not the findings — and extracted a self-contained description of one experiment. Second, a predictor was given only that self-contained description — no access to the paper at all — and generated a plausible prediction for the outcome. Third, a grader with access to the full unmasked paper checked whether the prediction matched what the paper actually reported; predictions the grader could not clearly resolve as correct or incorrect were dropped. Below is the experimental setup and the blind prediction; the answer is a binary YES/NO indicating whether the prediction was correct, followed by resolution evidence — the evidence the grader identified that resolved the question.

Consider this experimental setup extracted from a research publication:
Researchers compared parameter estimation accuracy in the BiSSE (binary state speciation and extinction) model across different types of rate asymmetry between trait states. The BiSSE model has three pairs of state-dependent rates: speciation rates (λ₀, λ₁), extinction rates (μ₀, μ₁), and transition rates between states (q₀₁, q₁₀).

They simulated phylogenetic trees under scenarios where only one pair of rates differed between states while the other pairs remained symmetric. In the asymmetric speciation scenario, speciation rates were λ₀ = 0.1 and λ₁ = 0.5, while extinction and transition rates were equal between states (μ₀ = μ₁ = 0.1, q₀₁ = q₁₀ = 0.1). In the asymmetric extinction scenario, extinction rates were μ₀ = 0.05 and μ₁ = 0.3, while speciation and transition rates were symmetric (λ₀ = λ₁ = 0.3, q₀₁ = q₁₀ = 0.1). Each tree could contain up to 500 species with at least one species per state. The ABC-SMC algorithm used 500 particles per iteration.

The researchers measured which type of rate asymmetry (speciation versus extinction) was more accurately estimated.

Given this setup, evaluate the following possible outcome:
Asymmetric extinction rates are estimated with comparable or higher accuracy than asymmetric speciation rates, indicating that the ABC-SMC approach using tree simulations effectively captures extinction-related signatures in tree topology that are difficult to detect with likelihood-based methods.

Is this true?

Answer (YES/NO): NO